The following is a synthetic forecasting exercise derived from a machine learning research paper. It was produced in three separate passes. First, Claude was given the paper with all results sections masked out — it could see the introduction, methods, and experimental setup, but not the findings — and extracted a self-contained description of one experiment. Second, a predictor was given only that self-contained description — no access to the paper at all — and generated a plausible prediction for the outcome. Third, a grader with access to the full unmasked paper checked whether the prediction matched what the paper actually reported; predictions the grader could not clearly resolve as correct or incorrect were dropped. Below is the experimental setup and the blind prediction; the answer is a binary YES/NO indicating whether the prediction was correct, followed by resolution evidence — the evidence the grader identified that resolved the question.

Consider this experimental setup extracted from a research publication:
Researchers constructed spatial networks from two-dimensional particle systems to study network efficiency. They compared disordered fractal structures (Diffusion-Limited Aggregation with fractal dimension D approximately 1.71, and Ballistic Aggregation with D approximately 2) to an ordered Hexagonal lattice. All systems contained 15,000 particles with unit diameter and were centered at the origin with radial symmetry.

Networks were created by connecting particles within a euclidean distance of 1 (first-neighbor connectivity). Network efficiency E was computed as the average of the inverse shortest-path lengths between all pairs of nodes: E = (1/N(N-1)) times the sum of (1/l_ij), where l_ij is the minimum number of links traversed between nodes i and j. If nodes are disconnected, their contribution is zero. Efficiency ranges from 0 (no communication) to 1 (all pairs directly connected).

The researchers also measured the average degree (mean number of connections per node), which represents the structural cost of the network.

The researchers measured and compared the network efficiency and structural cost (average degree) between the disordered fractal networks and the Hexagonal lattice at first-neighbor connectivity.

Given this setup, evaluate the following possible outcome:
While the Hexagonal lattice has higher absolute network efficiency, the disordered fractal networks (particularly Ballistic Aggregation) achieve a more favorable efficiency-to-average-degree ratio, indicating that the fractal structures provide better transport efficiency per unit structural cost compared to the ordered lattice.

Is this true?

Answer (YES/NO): NO